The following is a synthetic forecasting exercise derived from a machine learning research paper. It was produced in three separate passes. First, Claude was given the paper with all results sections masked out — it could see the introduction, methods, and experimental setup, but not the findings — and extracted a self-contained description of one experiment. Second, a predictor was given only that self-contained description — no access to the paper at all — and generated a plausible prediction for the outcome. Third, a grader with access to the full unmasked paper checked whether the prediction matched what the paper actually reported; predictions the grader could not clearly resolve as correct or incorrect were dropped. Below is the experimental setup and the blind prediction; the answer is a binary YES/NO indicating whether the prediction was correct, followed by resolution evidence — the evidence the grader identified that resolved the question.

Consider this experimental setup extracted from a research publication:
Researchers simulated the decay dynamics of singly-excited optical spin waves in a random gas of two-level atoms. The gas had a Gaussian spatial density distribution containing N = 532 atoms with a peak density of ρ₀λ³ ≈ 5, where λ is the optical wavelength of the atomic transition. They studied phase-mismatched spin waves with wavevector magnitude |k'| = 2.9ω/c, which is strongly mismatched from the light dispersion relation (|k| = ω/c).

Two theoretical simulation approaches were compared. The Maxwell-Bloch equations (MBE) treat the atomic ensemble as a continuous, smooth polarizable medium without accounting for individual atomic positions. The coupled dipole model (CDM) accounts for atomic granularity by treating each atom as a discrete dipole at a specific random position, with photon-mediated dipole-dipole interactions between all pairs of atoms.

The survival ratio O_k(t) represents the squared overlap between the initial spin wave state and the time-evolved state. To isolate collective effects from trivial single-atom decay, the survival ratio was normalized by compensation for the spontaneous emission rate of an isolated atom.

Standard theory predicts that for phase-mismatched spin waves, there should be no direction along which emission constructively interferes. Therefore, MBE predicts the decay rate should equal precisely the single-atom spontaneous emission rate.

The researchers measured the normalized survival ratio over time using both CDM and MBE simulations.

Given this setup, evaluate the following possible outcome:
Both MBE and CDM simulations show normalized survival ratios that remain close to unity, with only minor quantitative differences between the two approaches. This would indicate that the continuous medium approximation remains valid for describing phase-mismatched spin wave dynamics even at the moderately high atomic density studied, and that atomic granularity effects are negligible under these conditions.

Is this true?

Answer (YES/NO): NO